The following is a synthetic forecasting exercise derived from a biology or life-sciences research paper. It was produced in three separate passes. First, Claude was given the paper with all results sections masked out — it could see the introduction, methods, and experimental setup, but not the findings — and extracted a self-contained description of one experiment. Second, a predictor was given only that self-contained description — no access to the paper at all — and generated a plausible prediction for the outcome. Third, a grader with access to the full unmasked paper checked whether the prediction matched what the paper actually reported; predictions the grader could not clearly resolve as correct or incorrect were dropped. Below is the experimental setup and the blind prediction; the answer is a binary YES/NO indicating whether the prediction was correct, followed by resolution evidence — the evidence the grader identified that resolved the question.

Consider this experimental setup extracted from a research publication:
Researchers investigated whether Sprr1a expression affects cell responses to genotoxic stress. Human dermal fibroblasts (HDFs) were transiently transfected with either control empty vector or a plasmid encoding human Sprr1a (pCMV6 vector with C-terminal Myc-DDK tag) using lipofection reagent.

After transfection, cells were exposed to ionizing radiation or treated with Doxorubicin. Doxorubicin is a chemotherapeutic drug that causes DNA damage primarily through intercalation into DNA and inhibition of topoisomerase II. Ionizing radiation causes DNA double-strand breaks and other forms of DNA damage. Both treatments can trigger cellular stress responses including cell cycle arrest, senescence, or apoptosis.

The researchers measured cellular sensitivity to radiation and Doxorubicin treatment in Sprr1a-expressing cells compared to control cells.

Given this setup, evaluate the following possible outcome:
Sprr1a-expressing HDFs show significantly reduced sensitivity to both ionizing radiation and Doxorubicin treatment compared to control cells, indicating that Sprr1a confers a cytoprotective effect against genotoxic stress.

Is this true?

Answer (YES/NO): YES